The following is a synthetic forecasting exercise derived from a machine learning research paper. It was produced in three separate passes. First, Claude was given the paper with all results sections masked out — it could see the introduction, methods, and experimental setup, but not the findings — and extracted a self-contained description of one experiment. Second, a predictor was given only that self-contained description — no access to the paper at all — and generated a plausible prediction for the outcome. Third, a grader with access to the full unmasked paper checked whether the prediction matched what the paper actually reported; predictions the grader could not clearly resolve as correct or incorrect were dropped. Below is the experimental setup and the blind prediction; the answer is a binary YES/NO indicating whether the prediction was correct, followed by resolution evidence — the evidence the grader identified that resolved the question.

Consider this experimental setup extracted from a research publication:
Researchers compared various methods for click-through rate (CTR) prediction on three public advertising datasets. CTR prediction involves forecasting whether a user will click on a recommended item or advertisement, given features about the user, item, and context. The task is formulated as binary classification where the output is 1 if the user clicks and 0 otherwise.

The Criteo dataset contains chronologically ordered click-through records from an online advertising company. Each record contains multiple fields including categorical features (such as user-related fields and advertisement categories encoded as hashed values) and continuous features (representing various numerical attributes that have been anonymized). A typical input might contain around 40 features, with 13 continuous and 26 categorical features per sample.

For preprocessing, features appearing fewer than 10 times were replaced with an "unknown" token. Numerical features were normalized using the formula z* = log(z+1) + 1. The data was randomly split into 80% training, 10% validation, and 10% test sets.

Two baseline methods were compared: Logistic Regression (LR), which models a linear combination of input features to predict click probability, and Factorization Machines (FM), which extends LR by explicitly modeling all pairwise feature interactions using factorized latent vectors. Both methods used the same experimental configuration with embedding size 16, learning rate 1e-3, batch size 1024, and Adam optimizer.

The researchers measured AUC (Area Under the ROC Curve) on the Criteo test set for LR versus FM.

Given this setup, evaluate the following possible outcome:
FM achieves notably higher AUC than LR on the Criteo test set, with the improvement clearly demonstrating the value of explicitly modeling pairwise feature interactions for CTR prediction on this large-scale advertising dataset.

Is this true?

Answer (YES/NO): YES